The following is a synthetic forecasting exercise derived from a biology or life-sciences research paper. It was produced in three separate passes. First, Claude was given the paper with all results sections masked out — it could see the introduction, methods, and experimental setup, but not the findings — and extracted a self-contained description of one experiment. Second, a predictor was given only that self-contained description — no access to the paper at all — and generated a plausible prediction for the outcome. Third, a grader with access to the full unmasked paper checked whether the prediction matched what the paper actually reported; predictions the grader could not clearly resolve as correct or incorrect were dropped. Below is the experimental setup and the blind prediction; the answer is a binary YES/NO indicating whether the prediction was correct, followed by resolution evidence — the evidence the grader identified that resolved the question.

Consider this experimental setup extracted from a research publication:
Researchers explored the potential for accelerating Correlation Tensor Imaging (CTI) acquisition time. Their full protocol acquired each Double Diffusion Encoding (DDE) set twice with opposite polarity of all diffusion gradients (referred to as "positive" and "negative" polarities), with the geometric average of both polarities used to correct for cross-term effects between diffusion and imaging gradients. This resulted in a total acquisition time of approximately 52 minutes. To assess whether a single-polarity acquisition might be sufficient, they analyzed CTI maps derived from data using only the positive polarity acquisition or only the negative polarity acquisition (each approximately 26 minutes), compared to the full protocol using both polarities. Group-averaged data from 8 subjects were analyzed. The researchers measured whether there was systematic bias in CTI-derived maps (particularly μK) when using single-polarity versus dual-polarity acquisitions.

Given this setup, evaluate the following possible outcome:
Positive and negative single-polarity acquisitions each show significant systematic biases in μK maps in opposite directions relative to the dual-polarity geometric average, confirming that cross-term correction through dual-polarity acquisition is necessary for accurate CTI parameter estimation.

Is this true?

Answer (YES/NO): NO